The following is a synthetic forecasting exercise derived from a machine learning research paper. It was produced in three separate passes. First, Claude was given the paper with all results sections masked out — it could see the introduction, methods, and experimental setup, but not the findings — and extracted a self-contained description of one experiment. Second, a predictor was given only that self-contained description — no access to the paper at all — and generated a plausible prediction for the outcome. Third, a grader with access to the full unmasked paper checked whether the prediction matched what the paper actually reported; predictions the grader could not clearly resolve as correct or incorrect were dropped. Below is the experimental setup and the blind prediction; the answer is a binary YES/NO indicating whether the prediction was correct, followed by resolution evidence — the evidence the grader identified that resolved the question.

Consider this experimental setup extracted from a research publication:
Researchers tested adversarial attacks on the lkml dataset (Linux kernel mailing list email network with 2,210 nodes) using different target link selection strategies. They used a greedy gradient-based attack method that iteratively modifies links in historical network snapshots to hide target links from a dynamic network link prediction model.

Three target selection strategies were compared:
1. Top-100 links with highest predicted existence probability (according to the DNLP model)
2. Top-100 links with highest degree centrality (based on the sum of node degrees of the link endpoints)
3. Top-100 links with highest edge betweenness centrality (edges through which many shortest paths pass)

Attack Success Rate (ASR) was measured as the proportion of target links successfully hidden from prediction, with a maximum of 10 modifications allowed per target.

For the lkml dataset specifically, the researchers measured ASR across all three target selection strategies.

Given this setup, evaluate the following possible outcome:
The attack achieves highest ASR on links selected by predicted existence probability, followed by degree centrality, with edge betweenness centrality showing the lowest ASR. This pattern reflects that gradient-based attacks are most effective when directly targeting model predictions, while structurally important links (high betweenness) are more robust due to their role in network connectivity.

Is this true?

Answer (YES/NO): NO